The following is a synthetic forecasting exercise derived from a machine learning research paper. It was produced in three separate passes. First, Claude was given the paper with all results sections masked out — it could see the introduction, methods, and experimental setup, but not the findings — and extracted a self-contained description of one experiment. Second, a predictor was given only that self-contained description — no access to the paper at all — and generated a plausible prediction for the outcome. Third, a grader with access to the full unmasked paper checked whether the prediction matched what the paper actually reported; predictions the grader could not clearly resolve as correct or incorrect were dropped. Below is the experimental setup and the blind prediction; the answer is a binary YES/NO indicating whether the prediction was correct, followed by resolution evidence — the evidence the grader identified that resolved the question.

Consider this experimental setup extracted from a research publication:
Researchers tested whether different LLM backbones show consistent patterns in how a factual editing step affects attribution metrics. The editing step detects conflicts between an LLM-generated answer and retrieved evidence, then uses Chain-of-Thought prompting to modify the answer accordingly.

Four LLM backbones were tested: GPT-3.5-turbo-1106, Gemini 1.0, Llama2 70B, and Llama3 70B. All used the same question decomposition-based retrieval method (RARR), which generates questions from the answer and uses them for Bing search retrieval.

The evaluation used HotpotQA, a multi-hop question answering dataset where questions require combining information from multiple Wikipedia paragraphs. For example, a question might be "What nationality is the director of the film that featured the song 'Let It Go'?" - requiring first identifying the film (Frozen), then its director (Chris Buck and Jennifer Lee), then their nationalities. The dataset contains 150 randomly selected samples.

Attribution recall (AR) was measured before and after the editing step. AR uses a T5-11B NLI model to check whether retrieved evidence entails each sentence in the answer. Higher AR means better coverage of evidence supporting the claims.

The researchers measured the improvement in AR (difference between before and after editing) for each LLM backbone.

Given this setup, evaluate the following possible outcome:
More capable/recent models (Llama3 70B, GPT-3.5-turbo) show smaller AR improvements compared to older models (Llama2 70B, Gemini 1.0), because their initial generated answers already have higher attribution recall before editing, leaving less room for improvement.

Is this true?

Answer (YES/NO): NO